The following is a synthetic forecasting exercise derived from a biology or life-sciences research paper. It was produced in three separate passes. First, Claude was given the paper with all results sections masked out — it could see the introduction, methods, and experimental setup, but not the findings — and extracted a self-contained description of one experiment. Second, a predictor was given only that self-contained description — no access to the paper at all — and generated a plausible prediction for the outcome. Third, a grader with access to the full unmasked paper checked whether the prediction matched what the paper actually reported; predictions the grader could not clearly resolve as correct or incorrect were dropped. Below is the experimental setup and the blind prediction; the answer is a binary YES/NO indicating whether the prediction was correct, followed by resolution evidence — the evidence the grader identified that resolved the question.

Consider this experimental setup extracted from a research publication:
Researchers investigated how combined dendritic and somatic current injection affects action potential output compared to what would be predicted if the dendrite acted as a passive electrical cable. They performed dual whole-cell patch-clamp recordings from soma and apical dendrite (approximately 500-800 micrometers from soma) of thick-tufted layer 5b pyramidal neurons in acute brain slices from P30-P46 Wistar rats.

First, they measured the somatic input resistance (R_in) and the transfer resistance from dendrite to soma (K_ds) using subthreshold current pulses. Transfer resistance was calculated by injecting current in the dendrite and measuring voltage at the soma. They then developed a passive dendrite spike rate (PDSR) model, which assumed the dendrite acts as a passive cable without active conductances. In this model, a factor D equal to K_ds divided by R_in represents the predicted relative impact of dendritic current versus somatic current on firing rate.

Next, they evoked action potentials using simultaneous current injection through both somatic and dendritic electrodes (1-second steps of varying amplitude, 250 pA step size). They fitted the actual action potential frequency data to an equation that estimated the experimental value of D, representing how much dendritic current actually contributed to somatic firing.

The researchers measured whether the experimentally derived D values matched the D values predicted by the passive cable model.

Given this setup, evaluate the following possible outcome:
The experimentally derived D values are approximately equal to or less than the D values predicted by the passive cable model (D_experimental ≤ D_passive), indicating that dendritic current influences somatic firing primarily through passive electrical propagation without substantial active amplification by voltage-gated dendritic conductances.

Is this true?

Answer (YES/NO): NO